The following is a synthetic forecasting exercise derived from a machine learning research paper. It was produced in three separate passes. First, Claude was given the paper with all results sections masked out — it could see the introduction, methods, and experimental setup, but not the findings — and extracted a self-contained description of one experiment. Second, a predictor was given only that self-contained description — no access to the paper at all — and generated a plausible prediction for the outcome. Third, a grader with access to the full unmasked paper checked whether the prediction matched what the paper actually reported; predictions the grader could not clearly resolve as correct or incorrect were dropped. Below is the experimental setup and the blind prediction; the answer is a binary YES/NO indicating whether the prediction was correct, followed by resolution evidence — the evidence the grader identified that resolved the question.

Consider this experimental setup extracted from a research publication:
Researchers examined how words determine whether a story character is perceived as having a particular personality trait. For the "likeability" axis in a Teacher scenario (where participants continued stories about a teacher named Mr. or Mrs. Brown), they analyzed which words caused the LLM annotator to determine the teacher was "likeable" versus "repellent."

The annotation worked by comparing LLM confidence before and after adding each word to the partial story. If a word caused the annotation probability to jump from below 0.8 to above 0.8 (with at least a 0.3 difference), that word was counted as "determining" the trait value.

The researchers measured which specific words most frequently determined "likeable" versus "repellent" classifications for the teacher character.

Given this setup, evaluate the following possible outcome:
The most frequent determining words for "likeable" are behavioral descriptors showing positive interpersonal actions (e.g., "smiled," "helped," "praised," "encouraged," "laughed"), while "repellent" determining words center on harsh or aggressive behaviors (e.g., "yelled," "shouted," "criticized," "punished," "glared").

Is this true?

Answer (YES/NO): NO